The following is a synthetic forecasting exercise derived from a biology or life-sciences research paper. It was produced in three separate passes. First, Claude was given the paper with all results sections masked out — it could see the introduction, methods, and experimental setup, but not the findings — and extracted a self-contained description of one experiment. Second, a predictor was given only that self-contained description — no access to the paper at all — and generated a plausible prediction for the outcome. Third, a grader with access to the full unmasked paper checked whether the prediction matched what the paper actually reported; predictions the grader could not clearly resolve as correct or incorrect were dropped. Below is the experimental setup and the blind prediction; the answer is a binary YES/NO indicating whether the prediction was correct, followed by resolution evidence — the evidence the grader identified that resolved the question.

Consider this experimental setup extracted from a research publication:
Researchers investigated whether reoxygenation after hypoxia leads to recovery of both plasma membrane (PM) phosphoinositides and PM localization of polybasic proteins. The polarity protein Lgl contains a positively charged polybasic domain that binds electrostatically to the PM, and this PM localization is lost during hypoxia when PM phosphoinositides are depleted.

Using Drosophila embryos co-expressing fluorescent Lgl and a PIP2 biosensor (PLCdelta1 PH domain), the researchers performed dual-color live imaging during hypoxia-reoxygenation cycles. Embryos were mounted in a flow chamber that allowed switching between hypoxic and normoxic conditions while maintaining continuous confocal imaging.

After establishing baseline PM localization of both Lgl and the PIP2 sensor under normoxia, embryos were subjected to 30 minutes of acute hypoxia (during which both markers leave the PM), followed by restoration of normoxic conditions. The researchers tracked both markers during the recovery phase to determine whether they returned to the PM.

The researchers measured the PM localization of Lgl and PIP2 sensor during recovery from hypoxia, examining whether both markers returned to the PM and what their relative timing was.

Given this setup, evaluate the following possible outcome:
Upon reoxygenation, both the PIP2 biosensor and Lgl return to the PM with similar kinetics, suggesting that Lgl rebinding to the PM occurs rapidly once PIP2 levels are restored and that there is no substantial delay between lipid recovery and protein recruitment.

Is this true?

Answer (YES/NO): NO